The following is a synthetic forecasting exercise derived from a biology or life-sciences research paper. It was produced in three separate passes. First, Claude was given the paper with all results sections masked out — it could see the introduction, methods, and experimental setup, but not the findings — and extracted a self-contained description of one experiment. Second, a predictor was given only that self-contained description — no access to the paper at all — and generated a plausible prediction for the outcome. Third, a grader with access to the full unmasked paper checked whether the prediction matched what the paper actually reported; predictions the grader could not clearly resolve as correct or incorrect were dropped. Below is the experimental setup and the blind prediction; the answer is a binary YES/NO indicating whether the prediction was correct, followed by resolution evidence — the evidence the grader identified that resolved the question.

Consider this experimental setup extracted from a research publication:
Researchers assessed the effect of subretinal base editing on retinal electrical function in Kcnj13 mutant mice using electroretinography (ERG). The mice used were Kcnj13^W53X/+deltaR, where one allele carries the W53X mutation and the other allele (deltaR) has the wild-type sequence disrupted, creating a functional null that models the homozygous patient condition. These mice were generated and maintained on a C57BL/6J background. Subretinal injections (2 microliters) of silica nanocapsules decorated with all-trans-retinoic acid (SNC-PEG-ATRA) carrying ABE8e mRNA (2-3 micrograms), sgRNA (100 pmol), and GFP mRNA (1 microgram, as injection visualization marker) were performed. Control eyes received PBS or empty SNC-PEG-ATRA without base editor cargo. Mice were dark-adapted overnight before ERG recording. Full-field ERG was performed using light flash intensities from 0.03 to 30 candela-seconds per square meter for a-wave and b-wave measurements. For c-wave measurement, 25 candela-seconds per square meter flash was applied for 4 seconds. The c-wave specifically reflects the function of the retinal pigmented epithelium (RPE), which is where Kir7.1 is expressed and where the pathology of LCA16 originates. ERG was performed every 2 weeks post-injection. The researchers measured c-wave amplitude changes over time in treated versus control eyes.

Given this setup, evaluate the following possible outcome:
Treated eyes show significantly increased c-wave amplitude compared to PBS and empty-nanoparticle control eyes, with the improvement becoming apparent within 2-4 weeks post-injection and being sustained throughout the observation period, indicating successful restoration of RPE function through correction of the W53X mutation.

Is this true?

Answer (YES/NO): NO